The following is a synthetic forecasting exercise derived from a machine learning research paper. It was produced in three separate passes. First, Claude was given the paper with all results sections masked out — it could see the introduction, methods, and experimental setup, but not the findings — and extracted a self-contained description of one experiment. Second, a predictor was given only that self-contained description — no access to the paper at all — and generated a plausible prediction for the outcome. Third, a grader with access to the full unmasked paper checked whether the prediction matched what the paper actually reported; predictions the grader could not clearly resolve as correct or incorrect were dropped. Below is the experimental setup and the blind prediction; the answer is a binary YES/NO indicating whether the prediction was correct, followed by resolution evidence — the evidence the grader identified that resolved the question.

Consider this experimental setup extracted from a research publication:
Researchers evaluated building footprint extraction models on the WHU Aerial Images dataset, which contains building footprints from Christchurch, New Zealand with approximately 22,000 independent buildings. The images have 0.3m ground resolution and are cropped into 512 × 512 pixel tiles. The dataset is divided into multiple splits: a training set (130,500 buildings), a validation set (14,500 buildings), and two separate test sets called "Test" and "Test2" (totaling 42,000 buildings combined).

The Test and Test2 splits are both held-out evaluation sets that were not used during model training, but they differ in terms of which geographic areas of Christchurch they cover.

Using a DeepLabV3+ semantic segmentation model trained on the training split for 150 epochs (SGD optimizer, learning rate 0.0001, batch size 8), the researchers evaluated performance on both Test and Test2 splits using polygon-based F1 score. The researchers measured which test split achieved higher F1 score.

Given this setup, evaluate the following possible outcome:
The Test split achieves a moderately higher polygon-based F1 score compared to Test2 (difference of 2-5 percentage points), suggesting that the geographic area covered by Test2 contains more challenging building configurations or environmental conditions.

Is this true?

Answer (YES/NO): NO